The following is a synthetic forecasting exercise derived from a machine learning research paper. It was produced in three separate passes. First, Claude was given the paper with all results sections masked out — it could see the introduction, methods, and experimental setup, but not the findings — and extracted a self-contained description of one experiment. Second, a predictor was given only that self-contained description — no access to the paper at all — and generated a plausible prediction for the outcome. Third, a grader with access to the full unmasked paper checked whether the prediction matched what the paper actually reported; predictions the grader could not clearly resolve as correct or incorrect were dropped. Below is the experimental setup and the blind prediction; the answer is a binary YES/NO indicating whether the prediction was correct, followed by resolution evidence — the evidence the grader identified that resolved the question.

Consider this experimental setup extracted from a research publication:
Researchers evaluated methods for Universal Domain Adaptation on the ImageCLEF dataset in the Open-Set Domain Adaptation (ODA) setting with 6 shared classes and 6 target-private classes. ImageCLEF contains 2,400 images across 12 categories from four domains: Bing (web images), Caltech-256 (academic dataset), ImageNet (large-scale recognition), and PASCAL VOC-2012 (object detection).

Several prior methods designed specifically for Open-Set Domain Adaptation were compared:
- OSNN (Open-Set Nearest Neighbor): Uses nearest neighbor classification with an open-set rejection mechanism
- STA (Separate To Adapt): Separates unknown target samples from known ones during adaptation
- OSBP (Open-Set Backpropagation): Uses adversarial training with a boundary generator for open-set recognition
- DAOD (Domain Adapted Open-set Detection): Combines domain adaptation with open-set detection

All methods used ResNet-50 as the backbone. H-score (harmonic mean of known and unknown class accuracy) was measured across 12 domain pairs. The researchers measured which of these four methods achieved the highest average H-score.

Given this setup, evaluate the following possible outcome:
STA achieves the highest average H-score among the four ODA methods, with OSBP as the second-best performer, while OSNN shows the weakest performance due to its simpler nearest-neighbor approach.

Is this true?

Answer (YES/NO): NO